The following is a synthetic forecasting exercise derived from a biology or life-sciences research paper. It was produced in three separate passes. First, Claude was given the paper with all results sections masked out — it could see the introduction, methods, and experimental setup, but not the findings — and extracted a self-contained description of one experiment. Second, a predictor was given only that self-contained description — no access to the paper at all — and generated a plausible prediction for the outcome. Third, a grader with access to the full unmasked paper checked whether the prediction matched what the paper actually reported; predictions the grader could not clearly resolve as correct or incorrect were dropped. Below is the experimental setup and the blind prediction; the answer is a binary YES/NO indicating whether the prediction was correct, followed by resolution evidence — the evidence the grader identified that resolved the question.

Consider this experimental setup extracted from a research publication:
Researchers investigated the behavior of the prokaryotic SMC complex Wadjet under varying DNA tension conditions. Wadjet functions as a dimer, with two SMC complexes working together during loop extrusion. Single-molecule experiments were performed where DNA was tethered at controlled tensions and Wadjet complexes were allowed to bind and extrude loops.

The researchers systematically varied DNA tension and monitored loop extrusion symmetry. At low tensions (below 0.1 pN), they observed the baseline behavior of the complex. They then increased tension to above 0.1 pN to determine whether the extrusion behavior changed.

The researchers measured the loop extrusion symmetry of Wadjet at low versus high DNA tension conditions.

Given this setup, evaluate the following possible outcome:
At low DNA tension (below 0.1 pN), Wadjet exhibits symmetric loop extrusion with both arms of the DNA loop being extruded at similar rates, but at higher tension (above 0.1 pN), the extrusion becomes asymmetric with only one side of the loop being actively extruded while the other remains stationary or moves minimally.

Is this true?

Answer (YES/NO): YES